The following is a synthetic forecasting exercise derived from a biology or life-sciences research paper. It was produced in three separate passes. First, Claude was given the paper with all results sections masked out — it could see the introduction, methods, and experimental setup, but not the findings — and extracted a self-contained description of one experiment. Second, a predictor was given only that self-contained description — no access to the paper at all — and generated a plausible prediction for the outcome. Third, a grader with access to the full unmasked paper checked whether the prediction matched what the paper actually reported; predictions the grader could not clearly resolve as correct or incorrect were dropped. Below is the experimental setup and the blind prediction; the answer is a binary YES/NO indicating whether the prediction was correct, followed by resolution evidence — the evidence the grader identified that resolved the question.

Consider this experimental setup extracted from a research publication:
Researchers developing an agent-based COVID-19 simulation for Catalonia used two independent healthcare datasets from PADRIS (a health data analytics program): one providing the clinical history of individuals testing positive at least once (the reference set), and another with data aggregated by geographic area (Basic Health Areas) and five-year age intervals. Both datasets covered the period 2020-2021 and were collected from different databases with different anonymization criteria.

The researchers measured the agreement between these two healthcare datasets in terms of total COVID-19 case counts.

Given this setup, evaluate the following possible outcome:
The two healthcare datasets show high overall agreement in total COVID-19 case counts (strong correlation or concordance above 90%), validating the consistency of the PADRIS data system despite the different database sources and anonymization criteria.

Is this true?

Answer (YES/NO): NO